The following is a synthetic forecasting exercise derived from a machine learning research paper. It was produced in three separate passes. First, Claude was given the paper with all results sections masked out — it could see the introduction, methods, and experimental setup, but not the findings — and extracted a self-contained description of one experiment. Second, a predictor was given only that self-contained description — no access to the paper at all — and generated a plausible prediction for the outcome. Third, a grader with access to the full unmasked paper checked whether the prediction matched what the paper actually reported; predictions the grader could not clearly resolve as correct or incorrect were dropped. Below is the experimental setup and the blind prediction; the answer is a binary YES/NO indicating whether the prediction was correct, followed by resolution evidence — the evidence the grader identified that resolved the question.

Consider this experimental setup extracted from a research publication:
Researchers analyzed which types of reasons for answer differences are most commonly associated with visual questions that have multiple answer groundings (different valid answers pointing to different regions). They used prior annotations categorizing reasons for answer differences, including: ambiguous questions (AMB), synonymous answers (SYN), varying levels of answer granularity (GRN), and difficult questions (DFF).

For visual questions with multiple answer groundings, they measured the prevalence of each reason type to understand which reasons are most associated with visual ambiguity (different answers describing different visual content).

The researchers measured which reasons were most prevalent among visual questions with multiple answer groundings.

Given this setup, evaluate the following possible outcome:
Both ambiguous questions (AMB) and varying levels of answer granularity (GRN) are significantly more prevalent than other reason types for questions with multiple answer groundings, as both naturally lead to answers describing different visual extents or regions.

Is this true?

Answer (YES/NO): NO